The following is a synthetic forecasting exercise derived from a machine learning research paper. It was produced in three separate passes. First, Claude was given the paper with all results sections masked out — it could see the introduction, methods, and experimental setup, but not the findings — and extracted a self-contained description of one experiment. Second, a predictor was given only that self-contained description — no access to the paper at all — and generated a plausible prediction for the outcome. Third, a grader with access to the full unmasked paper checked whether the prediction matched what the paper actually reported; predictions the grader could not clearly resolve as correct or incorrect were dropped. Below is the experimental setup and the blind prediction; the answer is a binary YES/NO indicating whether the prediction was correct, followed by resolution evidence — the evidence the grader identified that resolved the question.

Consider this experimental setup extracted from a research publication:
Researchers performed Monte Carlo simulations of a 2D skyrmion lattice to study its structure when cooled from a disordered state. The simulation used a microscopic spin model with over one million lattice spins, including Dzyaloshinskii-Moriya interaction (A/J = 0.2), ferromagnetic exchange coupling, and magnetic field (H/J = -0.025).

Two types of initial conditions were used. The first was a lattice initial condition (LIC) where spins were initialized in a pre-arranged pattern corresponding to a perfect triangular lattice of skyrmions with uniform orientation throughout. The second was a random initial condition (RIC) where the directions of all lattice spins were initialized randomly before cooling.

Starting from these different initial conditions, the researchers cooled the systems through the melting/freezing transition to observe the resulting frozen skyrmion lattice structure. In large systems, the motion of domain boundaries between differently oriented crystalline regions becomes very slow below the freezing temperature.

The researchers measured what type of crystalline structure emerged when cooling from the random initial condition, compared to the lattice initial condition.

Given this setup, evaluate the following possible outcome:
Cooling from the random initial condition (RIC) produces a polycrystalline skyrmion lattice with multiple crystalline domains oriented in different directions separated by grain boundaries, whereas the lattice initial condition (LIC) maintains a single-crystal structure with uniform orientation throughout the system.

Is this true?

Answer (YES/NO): YES